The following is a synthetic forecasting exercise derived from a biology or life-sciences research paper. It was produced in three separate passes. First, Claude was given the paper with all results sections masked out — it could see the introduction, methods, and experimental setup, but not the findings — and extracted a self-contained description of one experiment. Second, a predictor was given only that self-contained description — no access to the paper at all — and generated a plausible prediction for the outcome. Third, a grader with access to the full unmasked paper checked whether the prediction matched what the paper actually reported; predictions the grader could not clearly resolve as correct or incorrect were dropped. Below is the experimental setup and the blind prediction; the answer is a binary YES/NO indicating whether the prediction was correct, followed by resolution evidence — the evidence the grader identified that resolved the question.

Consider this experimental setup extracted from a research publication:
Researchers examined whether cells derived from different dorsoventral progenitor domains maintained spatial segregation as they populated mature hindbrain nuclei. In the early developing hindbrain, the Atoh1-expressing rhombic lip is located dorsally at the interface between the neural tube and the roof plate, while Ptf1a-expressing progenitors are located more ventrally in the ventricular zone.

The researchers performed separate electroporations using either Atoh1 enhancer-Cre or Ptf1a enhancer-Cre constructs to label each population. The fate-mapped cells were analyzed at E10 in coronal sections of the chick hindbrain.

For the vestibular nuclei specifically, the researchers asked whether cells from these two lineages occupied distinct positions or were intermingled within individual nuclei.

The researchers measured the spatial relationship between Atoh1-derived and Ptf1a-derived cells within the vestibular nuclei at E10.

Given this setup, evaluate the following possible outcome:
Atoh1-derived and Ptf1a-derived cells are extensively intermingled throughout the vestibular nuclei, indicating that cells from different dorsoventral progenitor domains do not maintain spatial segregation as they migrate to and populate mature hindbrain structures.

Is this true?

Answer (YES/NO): YES